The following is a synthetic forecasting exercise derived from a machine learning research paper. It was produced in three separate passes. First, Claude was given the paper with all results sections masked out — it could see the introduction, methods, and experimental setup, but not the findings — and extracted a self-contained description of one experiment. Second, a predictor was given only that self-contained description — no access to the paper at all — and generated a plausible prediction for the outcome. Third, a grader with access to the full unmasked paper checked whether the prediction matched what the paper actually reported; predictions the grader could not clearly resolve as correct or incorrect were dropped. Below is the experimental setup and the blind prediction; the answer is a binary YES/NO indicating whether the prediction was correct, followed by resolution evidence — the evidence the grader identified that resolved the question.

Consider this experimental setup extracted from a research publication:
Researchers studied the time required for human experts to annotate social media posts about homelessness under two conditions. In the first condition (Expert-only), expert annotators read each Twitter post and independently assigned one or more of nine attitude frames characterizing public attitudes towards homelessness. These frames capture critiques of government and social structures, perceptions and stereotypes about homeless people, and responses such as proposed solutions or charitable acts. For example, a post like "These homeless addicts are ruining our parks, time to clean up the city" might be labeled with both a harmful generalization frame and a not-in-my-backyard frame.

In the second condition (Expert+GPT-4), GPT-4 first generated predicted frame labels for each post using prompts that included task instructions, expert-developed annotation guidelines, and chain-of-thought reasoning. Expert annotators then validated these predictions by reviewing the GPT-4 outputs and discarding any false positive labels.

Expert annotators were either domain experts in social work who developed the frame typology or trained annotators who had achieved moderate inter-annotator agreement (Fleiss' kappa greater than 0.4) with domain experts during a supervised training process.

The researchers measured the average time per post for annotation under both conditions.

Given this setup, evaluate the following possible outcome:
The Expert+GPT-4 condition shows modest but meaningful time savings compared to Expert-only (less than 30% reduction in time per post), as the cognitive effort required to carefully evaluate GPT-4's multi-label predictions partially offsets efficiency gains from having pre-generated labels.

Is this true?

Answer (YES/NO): NO